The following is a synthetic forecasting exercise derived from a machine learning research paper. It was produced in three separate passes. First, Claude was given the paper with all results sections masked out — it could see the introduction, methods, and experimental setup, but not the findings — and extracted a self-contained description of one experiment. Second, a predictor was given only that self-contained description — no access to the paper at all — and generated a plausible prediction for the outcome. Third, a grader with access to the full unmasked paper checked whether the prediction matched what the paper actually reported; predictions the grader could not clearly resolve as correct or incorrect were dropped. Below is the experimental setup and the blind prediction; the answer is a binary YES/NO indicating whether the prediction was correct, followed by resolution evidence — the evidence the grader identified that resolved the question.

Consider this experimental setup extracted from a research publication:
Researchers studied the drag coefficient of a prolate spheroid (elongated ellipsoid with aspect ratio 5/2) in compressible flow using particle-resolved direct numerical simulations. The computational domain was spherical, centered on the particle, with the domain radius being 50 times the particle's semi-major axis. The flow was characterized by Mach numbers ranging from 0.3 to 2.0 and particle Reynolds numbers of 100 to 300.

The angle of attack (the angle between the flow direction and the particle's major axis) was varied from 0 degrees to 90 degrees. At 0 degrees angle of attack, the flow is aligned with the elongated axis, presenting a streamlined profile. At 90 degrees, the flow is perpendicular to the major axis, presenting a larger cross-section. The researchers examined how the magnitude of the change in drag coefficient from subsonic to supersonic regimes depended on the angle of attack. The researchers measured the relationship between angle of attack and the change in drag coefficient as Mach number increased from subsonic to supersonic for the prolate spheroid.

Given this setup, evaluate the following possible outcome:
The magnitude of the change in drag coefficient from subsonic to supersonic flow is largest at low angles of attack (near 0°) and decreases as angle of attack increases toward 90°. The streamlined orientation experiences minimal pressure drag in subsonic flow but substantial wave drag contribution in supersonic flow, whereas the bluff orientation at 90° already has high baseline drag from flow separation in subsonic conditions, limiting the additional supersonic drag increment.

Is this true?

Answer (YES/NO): NO